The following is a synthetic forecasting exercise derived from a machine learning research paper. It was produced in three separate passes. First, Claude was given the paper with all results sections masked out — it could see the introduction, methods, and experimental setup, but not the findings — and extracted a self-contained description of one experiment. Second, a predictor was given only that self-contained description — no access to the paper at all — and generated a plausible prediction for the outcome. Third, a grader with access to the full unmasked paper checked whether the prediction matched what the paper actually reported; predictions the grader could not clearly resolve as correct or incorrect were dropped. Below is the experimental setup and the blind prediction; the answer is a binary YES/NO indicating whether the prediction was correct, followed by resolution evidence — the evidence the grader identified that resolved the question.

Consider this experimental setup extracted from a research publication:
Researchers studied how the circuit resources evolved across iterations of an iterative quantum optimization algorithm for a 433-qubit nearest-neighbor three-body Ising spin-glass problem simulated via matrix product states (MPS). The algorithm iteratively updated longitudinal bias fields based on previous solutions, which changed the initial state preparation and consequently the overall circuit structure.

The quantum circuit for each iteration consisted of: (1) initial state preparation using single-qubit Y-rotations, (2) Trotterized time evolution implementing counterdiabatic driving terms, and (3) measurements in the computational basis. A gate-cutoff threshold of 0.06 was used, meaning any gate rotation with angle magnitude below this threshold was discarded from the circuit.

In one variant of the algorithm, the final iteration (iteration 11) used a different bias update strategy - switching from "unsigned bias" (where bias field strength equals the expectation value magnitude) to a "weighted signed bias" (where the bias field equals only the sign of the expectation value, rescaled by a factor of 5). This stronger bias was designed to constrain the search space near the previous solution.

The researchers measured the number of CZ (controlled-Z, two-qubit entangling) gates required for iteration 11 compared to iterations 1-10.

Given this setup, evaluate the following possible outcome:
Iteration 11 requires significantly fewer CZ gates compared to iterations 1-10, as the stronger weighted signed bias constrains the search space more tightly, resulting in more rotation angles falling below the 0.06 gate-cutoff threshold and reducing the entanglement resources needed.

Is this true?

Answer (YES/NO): YES